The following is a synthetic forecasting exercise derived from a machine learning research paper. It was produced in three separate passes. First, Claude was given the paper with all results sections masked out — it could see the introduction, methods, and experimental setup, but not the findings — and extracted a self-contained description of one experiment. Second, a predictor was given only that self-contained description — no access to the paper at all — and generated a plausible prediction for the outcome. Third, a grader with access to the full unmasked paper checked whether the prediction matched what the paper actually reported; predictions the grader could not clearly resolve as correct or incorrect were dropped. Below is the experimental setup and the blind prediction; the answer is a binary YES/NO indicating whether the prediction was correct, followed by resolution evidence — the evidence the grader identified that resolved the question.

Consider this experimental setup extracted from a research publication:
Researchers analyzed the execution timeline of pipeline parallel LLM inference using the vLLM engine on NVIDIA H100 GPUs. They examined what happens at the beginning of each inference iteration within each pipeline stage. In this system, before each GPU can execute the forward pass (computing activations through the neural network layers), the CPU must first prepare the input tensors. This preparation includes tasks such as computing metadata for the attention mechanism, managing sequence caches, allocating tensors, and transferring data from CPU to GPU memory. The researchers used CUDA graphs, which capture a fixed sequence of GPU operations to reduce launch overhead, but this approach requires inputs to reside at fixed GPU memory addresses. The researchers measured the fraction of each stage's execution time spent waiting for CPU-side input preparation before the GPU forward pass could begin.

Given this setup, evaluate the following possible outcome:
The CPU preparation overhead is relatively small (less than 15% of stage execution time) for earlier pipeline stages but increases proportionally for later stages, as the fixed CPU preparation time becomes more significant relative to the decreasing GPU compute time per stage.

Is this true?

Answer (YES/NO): NO